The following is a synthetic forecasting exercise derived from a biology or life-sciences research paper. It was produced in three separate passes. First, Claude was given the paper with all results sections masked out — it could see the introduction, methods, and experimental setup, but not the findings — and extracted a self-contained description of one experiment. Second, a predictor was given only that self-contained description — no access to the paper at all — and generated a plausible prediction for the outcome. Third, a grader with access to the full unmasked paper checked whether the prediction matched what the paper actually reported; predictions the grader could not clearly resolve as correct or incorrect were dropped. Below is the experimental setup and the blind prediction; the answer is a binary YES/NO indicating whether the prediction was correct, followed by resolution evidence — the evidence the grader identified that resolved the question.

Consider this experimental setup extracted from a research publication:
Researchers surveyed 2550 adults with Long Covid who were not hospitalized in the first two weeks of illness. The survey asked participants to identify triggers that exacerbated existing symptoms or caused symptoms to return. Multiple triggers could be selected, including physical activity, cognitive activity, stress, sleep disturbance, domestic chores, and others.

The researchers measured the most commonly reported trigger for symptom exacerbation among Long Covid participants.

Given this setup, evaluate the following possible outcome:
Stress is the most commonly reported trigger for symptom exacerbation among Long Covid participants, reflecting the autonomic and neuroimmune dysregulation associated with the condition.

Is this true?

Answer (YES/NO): NO